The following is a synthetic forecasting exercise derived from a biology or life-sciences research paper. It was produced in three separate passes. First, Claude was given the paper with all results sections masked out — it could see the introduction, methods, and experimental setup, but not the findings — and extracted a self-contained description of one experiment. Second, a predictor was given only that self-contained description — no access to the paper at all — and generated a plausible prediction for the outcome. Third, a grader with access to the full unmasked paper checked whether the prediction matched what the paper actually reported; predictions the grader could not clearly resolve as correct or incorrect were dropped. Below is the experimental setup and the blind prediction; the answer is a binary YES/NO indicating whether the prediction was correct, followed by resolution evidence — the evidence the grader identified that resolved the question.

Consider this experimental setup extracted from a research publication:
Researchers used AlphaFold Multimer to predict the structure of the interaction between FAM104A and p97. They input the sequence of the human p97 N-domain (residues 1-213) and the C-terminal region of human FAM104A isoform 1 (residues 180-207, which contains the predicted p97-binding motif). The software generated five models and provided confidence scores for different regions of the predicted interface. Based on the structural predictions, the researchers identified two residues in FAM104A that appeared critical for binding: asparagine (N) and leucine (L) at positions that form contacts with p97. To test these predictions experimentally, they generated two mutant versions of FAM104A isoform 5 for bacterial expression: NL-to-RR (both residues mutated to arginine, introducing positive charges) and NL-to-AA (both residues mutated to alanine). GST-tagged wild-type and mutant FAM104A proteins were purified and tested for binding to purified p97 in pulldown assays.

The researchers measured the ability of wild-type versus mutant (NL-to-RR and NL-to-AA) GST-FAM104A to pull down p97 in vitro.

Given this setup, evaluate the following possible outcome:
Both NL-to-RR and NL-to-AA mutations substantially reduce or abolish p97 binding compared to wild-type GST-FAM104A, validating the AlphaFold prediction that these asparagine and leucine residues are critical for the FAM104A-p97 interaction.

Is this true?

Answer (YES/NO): YES